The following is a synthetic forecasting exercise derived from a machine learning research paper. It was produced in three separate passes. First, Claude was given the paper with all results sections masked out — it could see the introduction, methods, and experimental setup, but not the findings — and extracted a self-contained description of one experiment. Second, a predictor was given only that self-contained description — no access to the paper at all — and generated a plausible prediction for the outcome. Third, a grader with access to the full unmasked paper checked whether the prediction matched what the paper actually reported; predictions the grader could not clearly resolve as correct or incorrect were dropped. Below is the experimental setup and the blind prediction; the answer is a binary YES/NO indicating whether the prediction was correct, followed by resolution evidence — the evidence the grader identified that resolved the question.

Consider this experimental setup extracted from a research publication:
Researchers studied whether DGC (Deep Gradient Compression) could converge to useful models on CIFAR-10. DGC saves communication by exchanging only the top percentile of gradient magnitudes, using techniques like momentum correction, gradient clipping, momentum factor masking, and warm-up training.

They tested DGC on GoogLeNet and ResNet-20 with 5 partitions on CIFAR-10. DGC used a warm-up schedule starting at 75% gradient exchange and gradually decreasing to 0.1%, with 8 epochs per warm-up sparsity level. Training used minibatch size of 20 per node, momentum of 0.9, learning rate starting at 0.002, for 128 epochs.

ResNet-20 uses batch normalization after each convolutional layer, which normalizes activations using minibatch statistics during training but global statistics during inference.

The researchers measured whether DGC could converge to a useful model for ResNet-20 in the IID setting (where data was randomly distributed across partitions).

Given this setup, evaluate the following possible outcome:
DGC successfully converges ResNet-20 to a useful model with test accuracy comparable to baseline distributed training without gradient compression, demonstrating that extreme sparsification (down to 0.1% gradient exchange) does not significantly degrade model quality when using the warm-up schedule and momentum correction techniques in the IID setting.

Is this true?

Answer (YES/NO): NO